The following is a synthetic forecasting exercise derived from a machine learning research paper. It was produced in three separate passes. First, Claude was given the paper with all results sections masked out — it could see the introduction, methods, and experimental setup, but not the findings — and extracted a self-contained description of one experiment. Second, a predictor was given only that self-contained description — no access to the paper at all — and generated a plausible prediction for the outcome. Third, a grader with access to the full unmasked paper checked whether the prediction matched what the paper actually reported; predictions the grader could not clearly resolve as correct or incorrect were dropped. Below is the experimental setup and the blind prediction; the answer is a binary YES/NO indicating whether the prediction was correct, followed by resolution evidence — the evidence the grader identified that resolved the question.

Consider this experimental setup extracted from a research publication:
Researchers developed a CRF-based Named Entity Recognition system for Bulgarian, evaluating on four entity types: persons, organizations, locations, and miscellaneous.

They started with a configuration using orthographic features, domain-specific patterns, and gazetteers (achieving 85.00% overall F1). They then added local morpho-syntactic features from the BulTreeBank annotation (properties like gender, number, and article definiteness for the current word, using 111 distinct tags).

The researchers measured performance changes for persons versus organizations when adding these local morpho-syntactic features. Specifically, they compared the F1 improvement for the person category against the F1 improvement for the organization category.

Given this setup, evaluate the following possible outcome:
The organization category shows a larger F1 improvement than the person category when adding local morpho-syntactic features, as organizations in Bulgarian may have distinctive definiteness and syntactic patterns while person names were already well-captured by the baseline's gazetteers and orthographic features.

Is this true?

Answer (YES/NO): NO